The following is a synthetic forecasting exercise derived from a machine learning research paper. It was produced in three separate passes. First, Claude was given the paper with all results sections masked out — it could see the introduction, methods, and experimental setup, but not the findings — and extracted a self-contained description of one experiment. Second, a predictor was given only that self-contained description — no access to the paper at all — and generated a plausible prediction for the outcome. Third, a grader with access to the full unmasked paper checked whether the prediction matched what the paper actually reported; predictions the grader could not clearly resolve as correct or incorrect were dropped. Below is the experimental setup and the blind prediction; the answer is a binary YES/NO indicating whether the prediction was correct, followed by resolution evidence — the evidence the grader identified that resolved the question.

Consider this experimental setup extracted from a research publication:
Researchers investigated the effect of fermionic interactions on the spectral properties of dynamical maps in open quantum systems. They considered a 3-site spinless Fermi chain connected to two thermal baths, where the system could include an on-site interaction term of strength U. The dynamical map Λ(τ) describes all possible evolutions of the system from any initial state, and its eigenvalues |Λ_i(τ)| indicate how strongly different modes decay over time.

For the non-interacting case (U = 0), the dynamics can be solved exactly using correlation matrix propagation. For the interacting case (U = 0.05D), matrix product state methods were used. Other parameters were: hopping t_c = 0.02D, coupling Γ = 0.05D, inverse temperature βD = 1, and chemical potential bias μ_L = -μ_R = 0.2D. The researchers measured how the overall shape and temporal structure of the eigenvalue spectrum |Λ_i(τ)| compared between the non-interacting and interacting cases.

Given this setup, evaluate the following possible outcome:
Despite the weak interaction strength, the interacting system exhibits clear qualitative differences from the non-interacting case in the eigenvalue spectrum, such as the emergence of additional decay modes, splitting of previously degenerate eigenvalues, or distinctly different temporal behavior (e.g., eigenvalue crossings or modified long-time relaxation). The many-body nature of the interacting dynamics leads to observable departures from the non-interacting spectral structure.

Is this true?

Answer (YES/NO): YES